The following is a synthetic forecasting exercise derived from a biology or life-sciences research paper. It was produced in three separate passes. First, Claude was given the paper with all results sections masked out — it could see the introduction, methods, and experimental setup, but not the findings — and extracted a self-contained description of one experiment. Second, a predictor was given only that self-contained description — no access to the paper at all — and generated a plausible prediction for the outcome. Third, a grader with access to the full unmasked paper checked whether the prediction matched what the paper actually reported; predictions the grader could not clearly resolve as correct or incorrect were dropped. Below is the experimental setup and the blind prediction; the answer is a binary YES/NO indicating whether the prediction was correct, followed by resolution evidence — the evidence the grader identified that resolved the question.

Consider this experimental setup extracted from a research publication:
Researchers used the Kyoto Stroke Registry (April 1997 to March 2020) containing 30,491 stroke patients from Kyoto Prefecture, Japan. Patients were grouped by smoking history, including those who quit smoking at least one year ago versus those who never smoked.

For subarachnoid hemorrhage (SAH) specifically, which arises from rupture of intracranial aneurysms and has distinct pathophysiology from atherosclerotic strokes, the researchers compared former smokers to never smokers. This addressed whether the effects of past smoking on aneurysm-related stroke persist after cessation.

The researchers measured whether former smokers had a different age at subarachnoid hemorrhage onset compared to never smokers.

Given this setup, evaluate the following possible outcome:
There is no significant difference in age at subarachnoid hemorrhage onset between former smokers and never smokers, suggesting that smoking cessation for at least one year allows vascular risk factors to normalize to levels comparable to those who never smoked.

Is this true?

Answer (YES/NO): NO